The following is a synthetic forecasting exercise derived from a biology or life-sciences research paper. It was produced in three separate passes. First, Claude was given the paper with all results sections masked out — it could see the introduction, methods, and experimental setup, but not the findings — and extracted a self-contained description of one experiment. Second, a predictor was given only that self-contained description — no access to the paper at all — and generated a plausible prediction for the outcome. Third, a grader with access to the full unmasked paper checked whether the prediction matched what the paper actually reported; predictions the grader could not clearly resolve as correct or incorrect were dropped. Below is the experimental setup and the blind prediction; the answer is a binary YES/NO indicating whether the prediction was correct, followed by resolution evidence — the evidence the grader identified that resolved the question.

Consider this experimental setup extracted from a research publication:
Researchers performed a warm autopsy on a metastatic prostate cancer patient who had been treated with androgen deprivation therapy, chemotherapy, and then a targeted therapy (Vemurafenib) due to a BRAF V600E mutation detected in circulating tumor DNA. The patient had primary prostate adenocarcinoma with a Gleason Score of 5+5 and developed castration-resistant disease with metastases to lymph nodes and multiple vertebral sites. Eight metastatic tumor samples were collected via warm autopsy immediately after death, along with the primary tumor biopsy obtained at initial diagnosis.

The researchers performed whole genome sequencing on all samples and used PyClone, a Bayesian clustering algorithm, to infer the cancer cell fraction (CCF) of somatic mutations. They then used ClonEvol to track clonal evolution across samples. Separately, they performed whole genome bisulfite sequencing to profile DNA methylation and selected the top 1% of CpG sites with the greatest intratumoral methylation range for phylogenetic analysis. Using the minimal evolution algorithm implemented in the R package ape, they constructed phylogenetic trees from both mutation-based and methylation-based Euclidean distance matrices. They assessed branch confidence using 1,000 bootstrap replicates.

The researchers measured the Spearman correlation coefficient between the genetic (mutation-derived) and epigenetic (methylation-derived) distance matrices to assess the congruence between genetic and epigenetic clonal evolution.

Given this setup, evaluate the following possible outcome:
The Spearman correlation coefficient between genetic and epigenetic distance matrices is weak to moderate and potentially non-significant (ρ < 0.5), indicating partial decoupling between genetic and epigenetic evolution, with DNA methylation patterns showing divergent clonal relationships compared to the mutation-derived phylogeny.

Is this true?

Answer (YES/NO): NO